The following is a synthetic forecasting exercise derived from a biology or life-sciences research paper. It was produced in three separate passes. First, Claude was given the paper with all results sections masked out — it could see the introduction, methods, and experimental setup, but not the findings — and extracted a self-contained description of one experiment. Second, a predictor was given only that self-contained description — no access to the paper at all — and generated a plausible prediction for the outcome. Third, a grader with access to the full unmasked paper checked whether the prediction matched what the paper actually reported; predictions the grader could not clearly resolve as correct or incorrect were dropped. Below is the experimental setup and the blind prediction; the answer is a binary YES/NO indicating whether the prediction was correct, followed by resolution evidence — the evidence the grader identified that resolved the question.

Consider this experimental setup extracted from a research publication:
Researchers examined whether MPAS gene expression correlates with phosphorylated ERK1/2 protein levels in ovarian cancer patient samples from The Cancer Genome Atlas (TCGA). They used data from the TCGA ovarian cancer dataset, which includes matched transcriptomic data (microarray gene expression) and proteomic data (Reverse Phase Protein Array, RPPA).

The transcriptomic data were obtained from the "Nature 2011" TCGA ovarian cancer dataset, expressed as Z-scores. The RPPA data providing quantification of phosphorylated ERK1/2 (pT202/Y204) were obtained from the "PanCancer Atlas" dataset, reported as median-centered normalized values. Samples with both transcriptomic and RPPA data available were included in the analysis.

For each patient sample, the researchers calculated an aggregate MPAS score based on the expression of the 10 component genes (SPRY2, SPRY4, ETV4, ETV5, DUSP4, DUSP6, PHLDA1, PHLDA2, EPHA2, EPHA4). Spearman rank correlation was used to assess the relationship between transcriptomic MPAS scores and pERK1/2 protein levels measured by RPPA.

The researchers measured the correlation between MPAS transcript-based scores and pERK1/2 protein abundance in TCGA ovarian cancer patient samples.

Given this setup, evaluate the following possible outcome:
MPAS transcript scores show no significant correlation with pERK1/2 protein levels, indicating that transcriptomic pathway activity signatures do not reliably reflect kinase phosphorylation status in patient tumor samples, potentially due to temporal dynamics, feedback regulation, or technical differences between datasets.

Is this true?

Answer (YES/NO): NO